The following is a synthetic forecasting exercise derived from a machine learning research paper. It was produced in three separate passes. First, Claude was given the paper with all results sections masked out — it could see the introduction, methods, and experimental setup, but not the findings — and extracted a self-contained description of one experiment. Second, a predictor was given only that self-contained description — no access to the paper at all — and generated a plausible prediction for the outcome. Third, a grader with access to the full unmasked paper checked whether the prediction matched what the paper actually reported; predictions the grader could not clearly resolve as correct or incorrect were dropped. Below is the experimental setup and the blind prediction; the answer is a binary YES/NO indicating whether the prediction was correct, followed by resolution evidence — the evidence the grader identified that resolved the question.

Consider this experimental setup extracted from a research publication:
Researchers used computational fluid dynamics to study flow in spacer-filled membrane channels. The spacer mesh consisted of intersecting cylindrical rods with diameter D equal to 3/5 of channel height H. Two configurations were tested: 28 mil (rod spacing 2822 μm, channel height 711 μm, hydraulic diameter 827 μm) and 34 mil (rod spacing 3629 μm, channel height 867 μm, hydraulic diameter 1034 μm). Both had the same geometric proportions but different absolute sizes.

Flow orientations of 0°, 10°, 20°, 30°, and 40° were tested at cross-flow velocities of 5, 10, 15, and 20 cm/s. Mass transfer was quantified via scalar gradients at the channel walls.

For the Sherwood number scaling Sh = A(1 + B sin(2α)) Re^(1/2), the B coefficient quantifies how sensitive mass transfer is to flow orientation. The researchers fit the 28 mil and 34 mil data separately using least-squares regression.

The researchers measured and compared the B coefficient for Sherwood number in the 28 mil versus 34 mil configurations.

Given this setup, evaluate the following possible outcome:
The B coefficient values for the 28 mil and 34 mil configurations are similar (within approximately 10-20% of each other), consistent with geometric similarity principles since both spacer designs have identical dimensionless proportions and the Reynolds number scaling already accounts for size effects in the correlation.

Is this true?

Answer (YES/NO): YES